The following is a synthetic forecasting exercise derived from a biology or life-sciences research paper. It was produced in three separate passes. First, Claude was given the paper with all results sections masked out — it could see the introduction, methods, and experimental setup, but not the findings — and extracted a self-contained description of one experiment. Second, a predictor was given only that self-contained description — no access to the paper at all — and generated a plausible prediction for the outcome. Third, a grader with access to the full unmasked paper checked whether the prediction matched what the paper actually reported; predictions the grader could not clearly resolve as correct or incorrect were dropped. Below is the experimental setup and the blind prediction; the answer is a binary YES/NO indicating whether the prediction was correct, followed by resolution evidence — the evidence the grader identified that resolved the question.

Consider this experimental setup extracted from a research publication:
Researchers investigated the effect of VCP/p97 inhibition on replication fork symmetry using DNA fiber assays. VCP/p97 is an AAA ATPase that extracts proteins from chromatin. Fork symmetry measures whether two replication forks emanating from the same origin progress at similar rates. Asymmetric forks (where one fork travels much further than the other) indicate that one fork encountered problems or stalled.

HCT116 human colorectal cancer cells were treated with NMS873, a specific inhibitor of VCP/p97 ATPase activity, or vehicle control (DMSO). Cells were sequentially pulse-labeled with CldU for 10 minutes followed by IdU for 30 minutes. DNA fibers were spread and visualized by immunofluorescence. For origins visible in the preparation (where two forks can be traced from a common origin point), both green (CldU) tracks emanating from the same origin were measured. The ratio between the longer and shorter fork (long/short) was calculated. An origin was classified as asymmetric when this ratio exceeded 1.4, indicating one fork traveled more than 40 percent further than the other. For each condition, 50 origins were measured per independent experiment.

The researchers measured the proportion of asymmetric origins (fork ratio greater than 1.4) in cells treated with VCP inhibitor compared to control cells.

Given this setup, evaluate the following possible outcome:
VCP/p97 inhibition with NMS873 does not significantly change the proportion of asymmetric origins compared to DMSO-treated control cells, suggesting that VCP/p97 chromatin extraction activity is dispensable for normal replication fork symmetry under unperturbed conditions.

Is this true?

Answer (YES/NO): NO